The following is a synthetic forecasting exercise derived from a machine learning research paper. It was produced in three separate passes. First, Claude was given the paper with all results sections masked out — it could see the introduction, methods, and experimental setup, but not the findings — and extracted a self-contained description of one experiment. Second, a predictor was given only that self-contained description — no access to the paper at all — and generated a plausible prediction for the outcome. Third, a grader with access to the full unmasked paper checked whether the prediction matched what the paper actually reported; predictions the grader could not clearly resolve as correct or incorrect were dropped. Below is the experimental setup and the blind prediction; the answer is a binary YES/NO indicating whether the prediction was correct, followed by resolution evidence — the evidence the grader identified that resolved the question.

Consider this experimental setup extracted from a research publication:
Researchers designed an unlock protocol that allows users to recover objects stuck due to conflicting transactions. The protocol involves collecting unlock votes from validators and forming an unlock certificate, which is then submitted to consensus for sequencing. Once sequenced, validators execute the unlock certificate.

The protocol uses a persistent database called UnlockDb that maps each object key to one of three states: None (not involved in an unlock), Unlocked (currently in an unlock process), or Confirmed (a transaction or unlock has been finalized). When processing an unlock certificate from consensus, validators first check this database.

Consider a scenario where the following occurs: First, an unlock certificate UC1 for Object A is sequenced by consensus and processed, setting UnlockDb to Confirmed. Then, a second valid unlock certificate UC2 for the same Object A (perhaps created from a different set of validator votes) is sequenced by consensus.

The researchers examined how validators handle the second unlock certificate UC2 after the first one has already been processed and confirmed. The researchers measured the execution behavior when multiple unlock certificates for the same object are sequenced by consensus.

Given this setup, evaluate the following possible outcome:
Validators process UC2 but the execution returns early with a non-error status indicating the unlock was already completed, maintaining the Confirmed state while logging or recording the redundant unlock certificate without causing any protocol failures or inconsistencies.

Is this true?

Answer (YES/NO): NO